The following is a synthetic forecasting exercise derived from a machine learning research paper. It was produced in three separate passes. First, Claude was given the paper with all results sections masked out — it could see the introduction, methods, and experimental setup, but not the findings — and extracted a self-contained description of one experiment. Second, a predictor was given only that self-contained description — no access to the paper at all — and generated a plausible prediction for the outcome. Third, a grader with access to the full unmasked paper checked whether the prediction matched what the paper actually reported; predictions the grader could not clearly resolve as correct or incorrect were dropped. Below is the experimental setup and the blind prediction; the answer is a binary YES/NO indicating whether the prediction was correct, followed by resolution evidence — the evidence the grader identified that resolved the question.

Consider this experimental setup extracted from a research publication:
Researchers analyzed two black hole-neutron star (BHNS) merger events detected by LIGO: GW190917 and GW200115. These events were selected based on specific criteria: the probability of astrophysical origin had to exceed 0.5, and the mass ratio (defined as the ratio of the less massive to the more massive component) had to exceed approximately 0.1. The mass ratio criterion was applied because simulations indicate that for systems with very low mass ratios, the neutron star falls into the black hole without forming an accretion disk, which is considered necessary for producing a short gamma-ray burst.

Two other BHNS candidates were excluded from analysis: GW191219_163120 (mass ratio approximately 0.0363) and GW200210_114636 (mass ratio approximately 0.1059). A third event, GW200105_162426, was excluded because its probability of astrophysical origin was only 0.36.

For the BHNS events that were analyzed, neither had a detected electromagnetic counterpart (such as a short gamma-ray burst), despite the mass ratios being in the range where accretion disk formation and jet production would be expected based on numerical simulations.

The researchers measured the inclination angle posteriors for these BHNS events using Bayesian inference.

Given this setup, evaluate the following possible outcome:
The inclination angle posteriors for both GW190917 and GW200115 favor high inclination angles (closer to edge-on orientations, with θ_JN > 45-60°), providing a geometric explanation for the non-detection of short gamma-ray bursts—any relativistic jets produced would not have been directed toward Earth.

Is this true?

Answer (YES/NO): YES